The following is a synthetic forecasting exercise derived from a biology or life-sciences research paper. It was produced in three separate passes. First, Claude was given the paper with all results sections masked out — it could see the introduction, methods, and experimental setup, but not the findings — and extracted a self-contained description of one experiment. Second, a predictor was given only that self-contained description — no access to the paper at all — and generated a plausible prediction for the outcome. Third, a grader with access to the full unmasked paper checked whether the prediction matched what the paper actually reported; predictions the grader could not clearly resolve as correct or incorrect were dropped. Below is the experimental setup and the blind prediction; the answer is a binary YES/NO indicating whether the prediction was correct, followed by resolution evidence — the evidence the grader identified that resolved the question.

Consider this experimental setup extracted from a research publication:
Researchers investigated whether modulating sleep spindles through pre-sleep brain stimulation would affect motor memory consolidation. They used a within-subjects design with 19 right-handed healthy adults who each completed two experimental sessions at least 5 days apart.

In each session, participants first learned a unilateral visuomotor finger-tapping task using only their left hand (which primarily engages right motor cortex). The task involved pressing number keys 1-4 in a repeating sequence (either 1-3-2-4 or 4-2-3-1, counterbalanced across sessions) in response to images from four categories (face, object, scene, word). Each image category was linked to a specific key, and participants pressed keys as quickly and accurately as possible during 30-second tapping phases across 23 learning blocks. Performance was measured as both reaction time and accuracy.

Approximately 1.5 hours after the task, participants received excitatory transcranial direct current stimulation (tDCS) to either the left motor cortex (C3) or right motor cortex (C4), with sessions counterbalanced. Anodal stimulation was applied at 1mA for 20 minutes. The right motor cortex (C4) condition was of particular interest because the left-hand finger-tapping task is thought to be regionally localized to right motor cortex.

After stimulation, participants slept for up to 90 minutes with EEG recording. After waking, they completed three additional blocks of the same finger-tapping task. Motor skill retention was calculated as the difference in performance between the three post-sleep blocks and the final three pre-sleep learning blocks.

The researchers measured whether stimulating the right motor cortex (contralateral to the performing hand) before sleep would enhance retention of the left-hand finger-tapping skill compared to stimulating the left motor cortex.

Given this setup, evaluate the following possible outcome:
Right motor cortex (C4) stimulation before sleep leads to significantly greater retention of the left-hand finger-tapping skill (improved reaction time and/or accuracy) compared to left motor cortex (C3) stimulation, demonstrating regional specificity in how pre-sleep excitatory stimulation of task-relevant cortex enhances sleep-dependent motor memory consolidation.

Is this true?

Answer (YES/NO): NO